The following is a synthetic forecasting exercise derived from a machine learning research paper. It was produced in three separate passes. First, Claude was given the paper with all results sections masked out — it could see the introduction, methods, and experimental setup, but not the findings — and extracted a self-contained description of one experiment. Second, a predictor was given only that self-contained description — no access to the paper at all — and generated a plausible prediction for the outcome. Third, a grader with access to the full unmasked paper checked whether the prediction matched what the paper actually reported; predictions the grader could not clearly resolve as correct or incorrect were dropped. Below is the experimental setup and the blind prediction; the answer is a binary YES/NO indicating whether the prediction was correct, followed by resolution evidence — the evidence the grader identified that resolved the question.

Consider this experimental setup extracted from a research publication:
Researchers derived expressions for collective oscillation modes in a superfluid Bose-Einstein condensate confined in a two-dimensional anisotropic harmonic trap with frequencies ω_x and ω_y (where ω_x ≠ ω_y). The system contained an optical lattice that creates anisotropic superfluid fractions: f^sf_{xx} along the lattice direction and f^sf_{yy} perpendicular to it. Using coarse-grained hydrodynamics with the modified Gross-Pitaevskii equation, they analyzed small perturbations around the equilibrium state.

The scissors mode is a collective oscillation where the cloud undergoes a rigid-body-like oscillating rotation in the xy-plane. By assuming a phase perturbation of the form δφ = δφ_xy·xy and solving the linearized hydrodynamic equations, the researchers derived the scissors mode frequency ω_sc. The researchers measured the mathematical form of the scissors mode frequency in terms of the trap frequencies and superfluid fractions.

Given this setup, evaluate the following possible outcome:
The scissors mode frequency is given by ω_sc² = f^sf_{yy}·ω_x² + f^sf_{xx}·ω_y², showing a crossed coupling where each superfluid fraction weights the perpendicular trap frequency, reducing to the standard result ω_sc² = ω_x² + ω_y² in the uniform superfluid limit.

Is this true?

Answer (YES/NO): NO